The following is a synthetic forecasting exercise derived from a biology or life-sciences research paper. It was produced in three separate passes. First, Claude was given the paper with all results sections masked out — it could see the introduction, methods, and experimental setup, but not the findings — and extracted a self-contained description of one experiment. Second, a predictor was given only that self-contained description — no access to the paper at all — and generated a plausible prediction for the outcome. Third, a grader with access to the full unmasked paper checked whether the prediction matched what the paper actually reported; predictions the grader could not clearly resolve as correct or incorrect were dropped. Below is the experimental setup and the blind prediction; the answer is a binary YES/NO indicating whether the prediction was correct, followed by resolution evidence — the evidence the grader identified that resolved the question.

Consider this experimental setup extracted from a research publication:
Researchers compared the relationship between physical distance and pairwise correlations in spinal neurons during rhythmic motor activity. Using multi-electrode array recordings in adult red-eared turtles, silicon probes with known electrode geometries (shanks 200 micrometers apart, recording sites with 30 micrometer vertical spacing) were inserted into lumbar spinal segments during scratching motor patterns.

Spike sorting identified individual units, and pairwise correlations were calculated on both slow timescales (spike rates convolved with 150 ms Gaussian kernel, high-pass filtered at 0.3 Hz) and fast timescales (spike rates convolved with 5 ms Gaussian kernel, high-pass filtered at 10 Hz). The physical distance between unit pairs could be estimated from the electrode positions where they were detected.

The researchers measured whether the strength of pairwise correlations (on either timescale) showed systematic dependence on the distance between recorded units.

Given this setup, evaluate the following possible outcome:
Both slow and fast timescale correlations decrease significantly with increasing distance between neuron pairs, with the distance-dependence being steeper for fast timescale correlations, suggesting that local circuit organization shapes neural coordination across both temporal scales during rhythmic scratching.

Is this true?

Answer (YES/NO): NO